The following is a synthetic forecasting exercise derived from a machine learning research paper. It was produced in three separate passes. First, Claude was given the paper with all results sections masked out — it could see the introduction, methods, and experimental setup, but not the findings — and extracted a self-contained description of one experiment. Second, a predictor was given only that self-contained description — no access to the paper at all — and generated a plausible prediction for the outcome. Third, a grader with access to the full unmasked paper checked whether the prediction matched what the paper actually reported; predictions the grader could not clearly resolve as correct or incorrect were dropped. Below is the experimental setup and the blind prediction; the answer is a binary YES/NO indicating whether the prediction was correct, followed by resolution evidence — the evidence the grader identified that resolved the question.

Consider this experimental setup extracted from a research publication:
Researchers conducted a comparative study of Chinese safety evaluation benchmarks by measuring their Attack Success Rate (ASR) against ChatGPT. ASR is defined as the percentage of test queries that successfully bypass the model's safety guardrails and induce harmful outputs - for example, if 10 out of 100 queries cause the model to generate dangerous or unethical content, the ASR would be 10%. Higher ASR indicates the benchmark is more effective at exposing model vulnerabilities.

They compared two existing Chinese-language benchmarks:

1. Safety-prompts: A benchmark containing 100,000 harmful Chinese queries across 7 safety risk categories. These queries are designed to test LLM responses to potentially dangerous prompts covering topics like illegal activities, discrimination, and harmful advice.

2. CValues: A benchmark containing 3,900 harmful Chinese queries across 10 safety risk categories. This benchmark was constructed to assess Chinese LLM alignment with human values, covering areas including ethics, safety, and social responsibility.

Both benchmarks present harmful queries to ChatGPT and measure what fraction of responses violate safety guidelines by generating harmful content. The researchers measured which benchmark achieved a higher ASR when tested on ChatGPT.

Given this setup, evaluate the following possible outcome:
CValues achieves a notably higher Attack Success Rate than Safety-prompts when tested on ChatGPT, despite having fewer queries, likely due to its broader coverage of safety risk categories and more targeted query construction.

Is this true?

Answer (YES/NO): YES